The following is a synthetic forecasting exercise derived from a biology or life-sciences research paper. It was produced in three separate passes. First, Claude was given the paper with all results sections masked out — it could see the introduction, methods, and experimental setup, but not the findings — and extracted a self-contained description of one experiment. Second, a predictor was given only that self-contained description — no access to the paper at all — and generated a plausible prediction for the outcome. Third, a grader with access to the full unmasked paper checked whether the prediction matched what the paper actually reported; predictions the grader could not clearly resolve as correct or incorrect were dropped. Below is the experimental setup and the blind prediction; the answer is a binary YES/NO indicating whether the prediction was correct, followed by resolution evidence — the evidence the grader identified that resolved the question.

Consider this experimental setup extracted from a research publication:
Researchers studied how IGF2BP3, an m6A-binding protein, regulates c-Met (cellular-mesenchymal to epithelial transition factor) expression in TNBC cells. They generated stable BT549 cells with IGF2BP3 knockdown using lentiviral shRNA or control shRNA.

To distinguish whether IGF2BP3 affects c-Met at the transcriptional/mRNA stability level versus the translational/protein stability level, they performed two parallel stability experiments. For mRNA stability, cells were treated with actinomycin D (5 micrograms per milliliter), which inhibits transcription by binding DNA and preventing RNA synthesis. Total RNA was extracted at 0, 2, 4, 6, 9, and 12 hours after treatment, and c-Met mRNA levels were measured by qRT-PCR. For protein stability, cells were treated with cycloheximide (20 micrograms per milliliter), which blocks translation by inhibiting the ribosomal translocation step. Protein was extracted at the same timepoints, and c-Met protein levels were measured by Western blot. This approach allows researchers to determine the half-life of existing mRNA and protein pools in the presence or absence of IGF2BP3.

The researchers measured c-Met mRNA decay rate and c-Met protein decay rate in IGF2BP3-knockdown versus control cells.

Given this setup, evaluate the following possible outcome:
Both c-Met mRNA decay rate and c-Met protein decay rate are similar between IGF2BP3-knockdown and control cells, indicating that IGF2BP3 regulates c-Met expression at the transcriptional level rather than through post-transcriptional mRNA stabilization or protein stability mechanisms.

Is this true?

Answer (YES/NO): NO